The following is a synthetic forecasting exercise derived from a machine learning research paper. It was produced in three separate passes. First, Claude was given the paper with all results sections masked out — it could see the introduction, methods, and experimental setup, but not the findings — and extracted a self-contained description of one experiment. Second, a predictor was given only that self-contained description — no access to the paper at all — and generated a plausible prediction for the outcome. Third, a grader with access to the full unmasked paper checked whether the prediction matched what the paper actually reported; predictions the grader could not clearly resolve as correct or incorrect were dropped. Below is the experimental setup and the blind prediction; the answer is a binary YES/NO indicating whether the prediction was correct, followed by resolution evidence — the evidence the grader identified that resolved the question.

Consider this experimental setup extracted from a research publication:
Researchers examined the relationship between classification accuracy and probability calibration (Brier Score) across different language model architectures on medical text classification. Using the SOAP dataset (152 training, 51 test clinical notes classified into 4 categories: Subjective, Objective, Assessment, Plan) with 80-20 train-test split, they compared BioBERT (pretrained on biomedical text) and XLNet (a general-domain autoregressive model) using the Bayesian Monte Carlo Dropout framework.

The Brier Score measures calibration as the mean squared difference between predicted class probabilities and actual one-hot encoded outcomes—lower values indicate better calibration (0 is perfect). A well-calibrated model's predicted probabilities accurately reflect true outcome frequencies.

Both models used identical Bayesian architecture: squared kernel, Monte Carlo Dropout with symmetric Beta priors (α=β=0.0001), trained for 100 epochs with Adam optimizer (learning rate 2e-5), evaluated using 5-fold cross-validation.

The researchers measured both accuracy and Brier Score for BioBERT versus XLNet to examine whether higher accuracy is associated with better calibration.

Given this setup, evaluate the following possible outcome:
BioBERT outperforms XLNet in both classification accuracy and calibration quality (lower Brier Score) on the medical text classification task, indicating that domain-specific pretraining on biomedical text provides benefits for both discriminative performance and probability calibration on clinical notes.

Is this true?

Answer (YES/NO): YES